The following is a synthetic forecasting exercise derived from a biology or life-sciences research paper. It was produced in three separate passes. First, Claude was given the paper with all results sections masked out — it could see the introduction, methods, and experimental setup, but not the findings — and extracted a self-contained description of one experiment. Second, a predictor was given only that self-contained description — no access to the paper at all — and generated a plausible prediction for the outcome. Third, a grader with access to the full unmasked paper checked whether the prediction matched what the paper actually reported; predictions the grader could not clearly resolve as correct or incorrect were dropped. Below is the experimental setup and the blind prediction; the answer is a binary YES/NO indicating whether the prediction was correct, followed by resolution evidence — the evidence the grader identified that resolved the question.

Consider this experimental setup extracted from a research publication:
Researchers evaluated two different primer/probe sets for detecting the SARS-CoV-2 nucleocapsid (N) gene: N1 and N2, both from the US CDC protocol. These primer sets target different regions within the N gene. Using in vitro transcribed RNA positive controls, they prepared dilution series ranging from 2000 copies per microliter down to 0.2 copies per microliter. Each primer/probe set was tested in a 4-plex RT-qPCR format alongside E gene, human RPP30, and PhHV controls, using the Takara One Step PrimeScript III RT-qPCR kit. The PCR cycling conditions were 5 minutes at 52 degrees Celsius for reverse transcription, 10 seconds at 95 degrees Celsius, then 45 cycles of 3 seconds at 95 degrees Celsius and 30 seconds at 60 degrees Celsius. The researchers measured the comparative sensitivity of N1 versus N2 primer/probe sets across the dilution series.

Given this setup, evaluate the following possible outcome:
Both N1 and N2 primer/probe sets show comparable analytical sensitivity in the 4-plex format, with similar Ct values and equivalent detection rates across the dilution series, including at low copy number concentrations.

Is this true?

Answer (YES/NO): NO